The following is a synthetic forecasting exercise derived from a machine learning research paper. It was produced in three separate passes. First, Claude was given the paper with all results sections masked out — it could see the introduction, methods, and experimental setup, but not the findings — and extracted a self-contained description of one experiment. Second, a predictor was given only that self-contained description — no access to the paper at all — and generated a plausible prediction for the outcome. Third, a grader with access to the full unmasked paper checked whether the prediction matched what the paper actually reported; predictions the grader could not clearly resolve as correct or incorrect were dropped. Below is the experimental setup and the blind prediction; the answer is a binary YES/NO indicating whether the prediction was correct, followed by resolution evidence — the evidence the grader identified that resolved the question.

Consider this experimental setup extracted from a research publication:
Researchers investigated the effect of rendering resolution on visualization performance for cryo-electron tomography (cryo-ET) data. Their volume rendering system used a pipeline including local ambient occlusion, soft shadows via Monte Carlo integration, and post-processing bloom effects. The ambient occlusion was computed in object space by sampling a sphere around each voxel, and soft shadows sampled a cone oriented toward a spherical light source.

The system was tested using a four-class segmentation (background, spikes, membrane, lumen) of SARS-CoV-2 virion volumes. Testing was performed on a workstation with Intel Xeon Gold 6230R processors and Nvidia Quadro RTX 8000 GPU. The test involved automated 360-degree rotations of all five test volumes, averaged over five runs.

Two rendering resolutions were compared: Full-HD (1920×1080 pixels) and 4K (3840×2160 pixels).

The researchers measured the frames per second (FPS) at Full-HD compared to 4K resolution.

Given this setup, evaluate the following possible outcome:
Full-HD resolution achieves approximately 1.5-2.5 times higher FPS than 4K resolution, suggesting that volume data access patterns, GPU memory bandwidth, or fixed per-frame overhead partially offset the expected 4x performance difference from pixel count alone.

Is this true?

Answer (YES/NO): YES